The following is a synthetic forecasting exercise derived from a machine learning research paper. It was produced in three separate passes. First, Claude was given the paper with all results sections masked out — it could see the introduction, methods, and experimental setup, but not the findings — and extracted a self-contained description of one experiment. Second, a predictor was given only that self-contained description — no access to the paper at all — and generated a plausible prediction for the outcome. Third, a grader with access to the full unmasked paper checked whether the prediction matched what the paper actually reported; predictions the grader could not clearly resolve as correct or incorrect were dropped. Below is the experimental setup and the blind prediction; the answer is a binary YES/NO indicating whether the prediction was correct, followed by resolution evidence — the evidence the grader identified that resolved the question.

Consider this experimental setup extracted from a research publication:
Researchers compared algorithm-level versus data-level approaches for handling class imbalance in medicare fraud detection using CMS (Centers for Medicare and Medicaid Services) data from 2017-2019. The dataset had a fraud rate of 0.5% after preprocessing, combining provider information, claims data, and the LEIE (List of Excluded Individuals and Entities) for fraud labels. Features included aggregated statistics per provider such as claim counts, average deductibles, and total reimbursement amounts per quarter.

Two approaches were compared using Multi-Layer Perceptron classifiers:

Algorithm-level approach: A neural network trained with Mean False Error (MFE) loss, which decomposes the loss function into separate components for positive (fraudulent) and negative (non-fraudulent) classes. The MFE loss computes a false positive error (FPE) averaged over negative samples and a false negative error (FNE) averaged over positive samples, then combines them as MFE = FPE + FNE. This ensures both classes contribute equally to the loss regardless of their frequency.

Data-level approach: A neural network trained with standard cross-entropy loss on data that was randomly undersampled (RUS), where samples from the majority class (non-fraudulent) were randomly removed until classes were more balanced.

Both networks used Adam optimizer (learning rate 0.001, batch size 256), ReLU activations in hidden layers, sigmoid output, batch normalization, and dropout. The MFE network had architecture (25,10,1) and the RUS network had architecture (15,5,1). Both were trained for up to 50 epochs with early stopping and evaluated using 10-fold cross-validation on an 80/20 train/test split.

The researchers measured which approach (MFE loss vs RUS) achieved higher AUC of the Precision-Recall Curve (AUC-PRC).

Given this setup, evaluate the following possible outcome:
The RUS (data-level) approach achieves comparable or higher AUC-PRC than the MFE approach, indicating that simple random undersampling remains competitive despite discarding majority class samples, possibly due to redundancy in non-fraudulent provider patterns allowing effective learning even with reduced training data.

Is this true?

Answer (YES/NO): NO